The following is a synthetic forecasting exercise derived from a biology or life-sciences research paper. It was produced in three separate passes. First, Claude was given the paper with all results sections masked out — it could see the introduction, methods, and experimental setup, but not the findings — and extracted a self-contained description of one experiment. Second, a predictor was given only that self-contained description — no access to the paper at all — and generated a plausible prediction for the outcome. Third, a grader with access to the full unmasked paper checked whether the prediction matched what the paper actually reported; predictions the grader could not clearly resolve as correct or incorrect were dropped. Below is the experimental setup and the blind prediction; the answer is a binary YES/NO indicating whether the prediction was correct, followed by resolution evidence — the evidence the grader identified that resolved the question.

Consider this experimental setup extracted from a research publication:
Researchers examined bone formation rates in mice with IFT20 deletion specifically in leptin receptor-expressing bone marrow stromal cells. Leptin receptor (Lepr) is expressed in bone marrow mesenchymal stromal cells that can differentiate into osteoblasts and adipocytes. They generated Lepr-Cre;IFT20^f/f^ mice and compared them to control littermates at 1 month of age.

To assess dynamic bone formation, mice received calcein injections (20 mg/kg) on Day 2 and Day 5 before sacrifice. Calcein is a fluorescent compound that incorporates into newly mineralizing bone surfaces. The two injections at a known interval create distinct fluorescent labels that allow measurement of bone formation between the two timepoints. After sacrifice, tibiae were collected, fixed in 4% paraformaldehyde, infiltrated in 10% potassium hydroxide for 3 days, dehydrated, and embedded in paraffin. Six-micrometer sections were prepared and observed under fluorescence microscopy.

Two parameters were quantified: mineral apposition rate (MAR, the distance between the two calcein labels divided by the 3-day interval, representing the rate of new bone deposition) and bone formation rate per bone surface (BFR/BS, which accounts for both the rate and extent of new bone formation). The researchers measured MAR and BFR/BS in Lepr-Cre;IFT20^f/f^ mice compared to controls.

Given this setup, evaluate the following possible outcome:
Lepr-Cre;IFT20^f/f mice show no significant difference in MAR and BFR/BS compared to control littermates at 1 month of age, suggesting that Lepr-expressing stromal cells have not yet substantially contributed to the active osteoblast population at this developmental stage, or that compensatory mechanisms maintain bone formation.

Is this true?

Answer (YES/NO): NO